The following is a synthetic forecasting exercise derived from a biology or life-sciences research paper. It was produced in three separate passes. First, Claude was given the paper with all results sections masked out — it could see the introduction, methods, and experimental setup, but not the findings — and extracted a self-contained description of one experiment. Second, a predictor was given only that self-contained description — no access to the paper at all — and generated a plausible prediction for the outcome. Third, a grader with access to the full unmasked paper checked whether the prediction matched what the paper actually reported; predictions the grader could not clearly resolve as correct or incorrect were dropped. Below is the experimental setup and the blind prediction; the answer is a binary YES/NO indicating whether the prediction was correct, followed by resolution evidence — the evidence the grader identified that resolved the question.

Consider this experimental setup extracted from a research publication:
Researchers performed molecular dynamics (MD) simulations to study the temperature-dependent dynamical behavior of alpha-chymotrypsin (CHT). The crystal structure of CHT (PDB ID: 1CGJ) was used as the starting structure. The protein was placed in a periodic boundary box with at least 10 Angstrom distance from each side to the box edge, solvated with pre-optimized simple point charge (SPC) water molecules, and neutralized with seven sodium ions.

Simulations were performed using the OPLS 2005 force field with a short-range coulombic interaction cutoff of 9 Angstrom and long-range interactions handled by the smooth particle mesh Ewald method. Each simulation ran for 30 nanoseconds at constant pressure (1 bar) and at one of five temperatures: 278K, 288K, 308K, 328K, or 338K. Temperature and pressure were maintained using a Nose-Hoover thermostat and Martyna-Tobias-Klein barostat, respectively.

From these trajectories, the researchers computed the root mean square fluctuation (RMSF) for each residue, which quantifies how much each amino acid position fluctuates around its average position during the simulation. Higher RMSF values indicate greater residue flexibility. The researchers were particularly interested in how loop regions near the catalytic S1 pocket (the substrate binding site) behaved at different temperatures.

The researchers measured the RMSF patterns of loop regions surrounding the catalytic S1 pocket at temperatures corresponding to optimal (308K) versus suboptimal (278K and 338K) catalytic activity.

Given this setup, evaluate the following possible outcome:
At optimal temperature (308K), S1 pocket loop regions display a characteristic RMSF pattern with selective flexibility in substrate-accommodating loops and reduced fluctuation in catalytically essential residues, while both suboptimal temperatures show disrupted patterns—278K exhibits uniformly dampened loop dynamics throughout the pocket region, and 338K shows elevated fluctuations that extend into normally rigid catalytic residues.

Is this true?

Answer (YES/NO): NO